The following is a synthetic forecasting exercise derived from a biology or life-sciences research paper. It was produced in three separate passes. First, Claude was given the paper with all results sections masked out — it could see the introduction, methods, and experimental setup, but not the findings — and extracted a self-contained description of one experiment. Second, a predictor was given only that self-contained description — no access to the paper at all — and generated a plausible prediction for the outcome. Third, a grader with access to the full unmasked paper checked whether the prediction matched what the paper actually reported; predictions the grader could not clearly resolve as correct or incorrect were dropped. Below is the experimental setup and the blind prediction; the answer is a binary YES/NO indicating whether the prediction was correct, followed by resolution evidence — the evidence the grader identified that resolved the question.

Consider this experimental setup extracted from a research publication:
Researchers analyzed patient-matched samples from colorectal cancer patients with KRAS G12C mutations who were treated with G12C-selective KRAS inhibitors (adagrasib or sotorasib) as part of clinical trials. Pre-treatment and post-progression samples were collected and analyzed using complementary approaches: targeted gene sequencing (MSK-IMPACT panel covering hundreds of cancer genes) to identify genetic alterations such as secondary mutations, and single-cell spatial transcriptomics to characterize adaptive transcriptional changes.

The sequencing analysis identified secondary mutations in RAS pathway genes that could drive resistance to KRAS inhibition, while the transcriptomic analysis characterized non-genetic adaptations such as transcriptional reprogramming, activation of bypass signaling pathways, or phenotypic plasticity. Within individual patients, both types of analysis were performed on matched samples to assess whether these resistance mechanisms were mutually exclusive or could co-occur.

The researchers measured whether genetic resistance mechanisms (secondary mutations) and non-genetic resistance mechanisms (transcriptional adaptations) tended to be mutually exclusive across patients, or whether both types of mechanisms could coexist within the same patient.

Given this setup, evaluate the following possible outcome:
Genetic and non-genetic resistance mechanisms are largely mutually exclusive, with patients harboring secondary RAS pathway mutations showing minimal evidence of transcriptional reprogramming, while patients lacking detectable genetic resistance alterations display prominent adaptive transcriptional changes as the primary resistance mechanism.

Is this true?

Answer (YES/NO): NO